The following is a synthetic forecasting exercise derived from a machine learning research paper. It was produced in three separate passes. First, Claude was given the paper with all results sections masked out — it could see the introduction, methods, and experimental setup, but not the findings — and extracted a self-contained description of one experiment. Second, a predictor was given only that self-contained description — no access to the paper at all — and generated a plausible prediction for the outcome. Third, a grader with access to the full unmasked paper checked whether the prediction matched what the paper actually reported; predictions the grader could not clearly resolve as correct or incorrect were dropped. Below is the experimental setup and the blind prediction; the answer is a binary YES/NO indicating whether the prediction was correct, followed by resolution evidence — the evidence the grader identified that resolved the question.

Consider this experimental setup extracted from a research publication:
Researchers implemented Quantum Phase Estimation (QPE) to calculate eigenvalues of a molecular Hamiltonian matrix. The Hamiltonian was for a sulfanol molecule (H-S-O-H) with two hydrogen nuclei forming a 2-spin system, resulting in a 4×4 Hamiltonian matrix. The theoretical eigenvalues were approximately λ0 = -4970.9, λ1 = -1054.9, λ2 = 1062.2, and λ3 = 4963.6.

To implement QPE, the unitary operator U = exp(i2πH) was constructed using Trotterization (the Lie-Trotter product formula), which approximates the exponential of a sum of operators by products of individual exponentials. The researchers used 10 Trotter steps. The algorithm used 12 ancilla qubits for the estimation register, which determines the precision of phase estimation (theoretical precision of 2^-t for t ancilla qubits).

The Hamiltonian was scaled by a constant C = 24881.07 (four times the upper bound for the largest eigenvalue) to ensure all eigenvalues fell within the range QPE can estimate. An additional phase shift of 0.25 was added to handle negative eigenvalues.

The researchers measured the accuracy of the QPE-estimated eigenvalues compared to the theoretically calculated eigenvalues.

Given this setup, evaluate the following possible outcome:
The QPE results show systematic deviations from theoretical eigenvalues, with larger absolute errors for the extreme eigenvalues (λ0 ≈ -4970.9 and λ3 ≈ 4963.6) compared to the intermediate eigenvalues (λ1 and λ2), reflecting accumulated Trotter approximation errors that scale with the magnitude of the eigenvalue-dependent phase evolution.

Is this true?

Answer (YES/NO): NO